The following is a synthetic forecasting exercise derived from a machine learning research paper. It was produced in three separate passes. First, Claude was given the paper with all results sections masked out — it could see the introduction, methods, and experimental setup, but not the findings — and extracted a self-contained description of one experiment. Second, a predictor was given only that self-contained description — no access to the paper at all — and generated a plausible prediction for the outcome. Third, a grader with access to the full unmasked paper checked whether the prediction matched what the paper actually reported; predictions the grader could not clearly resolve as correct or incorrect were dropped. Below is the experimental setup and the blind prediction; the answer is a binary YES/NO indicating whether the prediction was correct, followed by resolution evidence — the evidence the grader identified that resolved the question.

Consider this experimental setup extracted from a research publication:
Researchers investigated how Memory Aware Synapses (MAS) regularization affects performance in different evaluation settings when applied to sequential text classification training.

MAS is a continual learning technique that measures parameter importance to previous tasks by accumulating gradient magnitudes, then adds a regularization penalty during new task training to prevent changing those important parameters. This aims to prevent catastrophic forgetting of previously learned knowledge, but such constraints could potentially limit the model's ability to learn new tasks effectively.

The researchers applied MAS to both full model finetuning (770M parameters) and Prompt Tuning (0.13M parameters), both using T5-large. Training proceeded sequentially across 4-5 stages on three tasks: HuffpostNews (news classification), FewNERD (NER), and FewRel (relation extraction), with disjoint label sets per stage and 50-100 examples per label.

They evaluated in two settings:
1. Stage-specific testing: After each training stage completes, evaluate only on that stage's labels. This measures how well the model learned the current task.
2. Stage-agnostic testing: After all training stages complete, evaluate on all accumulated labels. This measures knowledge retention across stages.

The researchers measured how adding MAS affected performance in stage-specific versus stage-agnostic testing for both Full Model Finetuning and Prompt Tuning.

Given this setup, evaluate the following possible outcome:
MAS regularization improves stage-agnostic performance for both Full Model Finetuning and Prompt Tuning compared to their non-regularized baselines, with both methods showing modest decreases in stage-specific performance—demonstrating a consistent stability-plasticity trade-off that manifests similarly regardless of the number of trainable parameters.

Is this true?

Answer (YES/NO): NO